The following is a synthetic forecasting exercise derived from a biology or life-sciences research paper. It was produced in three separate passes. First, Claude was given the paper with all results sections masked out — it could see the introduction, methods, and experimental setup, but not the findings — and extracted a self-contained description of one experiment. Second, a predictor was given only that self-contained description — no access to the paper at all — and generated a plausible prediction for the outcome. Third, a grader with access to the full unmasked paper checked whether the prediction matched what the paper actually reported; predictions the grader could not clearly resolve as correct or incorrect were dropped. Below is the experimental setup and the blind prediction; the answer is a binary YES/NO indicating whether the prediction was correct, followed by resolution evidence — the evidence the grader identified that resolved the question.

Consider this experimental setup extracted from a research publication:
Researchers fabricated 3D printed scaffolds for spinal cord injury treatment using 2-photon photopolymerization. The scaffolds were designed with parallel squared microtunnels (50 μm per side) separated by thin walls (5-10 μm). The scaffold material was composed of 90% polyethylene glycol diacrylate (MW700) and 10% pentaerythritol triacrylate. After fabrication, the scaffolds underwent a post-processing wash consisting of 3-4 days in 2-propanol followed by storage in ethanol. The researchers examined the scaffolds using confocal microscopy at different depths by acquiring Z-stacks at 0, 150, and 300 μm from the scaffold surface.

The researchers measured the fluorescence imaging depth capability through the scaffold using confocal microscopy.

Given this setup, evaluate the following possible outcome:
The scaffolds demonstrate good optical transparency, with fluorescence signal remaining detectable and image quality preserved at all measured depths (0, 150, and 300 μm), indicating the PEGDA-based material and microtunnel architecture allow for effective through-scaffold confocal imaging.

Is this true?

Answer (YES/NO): NO